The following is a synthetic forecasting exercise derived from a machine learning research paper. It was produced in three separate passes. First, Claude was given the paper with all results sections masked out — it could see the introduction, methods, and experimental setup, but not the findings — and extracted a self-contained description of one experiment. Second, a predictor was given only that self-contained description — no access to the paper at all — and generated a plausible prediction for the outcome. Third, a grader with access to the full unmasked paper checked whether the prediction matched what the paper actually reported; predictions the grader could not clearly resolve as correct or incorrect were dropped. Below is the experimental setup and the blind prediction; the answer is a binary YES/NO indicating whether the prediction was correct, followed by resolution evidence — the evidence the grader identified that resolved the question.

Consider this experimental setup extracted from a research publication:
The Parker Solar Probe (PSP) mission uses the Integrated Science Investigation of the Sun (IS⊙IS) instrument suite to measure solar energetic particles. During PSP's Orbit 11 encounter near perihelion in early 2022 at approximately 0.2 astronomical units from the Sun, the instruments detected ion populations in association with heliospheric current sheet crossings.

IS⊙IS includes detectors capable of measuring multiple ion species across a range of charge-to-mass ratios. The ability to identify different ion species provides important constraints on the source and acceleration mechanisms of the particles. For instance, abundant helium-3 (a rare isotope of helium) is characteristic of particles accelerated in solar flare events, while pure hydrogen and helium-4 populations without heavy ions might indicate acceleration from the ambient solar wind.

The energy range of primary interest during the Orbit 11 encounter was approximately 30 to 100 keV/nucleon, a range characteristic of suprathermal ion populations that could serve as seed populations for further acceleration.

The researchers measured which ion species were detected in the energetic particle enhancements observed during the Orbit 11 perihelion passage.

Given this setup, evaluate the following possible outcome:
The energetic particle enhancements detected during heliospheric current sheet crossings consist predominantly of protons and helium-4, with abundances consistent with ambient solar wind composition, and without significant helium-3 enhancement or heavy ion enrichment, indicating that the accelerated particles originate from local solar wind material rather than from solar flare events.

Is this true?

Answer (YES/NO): NO